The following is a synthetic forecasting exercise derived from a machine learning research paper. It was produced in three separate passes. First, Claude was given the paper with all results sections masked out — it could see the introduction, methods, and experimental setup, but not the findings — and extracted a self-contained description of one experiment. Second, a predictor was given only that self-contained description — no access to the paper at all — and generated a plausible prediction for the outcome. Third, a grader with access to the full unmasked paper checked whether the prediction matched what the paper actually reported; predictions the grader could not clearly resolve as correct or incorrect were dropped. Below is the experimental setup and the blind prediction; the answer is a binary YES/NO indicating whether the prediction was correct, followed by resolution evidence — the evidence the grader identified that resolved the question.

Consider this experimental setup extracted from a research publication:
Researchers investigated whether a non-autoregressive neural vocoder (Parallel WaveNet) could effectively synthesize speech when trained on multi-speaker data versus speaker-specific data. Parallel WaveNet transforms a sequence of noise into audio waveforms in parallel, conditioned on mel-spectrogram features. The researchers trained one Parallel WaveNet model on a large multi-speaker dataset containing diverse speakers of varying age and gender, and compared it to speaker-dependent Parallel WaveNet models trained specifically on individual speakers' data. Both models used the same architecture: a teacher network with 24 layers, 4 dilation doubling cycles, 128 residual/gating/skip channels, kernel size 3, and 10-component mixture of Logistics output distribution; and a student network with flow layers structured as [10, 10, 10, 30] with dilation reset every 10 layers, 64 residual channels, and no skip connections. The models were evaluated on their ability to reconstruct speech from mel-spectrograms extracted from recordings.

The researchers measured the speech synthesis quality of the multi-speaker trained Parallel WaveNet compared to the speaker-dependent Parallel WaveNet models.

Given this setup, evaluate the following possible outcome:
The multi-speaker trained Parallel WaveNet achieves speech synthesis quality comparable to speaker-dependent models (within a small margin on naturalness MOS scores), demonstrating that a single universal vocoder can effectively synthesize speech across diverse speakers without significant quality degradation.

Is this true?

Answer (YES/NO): NO